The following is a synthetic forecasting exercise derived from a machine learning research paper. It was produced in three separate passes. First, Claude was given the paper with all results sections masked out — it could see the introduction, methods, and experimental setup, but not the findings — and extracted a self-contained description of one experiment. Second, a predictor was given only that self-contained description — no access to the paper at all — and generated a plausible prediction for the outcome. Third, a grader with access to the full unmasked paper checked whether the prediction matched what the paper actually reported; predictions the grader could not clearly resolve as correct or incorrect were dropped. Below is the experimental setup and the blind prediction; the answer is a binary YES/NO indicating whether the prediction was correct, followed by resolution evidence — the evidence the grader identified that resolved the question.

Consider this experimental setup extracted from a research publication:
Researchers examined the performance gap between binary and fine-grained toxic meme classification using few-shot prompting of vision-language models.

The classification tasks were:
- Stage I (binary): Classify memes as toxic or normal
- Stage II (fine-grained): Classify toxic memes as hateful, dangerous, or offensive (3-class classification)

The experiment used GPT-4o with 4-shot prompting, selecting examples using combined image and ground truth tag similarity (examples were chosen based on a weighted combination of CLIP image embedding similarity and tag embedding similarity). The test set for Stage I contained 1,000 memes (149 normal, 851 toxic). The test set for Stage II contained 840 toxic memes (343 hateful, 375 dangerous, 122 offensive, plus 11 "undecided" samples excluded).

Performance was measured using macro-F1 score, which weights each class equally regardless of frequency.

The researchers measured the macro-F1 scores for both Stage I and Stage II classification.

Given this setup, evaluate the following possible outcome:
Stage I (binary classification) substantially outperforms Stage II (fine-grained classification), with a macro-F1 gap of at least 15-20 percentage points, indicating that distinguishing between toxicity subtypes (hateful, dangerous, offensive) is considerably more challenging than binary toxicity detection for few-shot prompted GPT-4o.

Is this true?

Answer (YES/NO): NO